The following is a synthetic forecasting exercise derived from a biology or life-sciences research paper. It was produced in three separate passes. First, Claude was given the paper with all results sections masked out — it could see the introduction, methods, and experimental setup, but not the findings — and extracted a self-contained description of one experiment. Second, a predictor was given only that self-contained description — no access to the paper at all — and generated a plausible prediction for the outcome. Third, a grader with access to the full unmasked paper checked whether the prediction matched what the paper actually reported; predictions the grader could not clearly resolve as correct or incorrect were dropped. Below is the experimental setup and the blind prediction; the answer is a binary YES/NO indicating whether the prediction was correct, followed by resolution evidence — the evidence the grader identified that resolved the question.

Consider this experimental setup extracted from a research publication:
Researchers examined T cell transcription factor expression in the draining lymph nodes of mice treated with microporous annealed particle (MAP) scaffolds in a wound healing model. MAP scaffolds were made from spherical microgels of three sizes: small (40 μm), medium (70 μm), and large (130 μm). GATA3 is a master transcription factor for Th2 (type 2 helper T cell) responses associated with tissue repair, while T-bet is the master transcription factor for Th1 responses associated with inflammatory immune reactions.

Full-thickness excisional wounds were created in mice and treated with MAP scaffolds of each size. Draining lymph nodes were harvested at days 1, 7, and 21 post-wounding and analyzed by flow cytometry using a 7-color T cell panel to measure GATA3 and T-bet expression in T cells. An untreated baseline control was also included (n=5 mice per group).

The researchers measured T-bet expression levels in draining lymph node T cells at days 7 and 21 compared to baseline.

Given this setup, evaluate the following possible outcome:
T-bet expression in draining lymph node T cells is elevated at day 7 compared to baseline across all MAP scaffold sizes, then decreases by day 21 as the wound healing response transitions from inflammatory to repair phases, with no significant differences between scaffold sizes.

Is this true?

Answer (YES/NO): NO